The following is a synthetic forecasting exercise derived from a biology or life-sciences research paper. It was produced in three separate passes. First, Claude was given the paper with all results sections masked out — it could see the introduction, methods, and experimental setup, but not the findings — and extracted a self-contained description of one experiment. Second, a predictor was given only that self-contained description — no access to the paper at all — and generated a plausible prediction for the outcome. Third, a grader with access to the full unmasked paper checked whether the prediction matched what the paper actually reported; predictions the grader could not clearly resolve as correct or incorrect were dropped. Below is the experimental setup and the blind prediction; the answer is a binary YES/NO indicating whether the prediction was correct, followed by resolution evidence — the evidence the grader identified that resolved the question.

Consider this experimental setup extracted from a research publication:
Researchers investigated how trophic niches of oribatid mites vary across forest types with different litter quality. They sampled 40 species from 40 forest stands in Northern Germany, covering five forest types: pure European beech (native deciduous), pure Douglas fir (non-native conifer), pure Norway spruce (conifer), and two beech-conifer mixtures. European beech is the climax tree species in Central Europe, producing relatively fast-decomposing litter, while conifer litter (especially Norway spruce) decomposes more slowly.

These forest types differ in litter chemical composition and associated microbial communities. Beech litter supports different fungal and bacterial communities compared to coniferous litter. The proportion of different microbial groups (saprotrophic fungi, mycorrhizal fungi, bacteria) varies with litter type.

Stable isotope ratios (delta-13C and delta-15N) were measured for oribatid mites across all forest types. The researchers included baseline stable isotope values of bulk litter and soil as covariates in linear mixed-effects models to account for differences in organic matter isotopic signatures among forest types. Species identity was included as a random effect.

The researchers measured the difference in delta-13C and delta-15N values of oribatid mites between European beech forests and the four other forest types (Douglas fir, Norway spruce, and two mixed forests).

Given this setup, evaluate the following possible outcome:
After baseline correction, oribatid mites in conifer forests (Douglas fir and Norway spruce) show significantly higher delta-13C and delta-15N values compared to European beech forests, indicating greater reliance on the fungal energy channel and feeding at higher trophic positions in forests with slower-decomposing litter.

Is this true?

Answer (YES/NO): NO